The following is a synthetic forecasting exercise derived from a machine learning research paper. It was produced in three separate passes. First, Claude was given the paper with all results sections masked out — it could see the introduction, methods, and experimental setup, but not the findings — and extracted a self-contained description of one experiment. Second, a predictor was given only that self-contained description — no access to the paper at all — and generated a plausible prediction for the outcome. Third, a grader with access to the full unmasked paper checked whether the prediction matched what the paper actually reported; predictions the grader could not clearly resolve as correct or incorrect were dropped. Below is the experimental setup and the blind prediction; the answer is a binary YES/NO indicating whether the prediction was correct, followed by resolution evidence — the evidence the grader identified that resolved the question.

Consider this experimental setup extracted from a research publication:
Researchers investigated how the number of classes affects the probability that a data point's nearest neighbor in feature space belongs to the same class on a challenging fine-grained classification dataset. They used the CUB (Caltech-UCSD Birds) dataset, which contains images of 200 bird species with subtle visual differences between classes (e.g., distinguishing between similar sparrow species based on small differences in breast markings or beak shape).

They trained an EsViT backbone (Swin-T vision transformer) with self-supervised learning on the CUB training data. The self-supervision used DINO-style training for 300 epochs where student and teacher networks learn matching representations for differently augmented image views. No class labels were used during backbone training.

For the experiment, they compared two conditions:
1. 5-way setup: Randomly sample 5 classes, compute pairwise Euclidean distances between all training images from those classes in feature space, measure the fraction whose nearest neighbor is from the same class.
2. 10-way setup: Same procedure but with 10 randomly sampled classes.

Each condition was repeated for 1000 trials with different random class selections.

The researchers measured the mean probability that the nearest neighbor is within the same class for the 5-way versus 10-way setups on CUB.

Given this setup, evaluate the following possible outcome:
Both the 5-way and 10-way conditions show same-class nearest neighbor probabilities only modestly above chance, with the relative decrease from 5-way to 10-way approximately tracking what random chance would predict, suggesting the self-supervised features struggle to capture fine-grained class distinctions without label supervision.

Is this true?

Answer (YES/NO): NO